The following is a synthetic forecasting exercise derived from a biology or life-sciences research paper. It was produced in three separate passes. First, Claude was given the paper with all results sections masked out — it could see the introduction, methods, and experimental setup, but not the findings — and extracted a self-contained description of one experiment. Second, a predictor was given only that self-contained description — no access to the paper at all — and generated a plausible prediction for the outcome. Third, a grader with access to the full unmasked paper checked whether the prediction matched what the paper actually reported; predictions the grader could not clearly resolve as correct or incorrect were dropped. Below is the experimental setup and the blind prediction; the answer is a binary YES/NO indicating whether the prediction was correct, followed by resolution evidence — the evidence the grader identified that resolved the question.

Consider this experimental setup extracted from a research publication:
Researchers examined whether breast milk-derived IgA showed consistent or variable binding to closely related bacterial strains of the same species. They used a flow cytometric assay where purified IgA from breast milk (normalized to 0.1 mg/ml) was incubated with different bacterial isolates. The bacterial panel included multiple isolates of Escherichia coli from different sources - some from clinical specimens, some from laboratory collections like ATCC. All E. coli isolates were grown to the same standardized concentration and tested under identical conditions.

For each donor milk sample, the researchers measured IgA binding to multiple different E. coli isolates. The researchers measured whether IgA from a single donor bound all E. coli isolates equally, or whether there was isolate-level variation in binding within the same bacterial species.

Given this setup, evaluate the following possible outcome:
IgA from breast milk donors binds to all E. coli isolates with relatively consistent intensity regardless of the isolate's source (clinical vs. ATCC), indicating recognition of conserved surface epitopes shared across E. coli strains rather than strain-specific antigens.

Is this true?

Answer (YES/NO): NO